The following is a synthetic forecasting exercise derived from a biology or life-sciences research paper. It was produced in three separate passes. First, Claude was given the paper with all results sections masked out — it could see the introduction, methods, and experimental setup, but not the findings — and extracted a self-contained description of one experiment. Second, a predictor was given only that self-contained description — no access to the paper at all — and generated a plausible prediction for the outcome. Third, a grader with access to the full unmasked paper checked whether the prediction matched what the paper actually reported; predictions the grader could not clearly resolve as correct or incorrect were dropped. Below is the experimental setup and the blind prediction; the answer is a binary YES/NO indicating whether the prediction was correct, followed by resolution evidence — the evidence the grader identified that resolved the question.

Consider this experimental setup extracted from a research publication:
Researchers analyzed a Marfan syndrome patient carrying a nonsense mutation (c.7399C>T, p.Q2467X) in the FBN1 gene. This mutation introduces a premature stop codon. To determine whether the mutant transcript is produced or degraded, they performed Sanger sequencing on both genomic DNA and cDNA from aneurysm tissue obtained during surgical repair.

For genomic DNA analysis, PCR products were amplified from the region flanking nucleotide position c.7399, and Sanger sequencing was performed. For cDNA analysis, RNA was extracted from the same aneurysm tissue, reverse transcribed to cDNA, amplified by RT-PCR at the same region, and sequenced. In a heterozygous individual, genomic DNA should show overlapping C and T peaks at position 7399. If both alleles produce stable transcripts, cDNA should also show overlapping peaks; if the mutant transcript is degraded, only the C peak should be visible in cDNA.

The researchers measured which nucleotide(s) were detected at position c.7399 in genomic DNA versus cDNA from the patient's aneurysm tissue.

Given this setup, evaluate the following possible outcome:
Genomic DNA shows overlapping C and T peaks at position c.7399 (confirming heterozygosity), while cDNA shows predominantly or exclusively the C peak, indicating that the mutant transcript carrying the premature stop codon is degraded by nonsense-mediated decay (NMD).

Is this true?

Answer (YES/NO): YES